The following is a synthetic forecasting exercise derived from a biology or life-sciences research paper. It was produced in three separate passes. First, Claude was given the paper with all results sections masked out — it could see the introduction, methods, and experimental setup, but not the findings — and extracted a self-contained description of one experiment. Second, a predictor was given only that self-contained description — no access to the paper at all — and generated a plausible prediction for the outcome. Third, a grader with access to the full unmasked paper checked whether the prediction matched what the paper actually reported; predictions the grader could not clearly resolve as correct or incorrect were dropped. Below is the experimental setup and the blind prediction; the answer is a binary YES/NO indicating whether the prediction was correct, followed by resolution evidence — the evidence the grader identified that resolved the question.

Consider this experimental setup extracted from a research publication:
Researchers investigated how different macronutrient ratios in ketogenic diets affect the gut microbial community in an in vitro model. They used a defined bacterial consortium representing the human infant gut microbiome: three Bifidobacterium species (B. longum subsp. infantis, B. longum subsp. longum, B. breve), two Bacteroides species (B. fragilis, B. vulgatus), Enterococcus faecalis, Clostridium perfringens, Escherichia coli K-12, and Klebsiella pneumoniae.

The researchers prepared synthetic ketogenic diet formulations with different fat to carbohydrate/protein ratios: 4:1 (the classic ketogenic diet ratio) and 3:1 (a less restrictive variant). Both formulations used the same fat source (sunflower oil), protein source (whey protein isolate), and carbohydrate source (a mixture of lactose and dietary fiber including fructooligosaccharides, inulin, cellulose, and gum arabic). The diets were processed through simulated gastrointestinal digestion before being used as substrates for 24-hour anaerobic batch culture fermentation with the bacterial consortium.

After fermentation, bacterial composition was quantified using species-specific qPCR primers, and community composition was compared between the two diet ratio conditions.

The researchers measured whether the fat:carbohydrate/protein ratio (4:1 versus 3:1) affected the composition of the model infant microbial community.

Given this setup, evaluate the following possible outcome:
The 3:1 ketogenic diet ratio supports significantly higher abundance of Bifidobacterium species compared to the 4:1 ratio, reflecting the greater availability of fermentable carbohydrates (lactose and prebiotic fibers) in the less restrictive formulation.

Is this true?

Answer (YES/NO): NO